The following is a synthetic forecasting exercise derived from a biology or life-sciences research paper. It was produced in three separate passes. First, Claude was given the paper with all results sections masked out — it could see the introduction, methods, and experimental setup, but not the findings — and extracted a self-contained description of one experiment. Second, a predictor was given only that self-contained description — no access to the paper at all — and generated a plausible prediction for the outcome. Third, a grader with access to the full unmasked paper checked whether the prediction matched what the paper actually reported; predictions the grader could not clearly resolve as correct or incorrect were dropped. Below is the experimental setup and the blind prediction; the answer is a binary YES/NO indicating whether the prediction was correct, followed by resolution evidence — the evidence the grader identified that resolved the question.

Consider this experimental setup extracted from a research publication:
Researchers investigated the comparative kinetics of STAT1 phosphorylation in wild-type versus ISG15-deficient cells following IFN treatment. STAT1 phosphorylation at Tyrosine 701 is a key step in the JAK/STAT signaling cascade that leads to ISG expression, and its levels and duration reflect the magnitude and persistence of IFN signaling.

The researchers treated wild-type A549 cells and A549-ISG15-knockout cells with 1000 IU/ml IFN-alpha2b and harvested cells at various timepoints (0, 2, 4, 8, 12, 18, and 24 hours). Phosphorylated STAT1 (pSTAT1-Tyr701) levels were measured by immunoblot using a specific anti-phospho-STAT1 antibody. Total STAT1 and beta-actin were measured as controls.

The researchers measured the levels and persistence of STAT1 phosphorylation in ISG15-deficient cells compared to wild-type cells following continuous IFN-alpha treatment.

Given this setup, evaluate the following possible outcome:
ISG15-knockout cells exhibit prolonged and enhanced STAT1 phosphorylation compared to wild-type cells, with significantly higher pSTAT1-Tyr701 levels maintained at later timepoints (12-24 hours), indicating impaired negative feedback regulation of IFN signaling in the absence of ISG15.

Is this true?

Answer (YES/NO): YES